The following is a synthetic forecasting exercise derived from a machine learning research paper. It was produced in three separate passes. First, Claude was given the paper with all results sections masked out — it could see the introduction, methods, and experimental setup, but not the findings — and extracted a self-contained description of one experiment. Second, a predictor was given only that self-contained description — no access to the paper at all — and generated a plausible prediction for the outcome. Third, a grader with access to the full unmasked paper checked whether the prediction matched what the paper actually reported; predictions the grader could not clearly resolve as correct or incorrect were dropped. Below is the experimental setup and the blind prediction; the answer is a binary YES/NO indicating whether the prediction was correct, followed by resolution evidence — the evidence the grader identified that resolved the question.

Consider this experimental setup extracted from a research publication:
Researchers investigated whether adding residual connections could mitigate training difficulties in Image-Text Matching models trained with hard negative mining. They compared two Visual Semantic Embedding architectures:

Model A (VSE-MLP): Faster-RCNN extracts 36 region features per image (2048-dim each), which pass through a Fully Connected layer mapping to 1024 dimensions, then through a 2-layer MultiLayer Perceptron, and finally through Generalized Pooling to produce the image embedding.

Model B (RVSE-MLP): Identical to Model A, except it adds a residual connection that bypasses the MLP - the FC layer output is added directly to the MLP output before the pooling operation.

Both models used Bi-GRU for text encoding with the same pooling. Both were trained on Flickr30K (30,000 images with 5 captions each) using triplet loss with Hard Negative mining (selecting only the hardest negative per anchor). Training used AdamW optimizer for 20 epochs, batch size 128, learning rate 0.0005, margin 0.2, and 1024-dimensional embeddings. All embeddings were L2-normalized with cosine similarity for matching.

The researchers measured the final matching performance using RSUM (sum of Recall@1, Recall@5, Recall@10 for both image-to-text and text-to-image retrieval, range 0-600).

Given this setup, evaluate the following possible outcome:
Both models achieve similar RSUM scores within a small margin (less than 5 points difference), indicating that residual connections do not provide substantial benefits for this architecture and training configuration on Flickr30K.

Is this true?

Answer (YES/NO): NO